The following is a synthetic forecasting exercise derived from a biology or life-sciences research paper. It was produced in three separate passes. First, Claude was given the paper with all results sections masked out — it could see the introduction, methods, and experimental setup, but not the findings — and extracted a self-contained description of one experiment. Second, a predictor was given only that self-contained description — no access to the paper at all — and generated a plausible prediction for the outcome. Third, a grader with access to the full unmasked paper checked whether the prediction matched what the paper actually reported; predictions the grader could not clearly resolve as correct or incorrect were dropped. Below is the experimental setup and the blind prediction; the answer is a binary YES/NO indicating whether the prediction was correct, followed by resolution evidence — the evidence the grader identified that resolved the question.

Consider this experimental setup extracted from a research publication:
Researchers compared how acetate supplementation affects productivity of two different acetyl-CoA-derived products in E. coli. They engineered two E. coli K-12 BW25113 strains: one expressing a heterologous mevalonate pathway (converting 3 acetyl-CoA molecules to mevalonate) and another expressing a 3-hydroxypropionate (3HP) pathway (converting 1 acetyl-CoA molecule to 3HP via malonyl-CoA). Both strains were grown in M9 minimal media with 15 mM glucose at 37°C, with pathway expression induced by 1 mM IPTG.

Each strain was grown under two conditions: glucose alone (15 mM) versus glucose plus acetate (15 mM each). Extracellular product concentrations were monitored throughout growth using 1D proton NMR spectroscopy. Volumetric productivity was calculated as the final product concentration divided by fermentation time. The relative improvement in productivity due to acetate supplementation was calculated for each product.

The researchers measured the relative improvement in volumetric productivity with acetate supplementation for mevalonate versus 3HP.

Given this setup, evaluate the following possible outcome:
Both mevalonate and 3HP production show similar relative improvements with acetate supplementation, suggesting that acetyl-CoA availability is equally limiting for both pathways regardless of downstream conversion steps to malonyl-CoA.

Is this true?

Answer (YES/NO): NO